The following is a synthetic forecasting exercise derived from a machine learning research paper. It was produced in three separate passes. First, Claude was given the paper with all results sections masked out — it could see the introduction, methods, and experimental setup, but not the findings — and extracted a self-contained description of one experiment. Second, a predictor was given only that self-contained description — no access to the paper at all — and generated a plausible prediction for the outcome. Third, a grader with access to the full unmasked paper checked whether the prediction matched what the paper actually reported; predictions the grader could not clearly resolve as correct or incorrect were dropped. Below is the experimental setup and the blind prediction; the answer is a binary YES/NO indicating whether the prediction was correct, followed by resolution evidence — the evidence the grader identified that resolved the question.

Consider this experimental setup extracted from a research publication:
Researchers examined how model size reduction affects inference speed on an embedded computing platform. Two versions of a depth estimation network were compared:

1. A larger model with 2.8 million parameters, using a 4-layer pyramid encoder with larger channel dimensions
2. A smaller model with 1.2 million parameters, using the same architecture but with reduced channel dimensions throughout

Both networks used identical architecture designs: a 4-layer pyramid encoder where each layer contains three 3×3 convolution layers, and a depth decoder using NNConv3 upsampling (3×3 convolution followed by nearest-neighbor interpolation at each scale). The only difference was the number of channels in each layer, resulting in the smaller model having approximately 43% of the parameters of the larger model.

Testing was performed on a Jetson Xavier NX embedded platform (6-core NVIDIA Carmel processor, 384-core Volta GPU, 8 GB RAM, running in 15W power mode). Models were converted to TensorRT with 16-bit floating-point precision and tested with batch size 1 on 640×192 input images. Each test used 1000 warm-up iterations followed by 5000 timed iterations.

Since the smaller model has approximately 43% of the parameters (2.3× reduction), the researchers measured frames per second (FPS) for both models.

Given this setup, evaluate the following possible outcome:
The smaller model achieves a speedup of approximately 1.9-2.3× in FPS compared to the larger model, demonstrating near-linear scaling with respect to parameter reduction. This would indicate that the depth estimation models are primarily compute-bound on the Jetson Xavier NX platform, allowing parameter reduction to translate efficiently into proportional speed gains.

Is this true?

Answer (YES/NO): NO